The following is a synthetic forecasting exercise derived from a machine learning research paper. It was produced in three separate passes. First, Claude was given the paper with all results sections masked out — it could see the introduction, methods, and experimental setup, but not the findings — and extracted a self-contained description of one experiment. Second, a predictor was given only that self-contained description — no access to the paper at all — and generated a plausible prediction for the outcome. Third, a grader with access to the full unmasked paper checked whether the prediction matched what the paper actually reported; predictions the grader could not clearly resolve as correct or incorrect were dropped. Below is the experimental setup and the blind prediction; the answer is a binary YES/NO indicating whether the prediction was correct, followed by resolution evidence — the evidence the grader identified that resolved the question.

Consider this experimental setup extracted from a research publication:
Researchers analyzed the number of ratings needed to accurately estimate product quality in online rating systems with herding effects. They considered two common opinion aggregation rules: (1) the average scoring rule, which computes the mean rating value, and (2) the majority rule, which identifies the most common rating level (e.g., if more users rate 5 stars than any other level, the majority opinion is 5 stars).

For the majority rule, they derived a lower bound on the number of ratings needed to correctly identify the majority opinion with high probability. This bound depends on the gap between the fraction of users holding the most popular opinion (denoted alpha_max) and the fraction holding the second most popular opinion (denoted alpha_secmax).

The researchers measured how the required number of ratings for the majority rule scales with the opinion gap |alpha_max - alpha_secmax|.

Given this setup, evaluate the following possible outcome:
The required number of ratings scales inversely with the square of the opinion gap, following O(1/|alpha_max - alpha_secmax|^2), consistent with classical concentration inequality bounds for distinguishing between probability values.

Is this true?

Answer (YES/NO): YES